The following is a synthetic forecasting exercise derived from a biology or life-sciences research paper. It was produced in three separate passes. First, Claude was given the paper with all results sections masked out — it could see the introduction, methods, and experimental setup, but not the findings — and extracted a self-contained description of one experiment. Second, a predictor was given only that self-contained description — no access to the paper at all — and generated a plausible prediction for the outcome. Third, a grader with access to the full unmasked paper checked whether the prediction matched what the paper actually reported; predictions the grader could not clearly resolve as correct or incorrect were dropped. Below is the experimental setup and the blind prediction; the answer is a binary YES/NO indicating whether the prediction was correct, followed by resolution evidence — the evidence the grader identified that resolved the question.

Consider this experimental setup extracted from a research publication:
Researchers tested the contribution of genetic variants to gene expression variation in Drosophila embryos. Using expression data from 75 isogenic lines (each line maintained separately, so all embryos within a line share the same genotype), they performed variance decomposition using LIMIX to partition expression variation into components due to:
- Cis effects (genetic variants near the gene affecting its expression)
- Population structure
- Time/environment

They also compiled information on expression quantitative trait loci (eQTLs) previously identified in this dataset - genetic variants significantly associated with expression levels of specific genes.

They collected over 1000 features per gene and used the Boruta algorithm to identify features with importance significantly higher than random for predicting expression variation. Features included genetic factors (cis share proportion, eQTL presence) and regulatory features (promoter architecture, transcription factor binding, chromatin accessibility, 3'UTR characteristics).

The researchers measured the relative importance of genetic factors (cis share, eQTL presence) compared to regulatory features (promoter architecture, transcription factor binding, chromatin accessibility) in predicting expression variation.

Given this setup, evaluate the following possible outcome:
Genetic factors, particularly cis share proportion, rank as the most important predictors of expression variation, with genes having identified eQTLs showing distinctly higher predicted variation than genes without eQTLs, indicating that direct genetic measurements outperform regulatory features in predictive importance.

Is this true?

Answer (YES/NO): NO